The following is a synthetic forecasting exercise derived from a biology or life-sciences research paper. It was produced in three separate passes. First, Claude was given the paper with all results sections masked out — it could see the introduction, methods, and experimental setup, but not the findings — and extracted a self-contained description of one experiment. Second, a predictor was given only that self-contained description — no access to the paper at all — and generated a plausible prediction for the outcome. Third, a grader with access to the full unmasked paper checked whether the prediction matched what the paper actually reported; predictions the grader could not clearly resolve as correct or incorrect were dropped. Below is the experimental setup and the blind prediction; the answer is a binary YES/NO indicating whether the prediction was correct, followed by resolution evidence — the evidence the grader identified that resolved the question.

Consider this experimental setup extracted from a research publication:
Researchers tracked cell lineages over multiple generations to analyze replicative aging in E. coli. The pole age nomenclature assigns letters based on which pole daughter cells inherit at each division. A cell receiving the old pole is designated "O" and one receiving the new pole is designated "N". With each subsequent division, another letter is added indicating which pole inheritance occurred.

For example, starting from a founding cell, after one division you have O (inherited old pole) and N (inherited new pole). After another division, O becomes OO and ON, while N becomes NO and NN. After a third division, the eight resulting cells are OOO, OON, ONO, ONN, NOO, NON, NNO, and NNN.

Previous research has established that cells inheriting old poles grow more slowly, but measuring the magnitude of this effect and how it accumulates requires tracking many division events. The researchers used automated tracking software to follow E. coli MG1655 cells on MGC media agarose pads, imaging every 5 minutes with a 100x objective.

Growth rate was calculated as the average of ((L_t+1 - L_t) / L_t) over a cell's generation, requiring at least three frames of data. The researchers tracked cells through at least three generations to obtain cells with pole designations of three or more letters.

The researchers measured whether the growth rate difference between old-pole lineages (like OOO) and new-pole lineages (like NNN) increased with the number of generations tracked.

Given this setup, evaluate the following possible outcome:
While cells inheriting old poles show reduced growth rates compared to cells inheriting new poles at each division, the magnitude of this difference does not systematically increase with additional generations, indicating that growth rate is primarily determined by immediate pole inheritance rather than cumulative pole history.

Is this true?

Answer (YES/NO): YES